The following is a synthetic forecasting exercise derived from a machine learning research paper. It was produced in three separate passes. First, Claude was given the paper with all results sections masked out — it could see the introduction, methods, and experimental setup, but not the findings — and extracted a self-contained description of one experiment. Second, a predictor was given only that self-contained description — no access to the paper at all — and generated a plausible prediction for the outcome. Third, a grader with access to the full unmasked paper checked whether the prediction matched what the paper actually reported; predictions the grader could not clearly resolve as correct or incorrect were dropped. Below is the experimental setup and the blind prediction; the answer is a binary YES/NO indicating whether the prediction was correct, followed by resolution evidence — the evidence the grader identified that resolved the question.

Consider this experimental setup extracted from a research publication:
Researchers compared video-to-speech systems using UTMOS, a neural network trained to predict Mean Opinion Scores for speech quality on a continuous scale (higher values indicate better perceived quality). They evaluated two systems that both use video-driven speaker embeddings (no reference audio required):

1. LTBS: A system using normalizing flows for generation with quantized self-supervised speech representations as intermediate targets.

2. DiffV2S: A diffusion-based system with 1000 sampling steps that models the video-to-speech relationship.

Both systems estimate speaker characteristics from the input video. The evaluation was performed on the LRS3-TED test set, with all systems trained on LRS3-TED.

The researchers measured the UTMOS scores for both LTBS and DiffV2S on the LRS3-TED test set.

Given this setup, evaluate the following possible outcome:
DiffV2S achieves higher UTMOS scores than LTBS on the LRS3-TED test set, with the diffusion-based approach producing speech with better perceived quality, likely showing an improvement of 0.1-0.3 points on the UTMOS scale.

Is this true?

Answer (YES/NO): NO